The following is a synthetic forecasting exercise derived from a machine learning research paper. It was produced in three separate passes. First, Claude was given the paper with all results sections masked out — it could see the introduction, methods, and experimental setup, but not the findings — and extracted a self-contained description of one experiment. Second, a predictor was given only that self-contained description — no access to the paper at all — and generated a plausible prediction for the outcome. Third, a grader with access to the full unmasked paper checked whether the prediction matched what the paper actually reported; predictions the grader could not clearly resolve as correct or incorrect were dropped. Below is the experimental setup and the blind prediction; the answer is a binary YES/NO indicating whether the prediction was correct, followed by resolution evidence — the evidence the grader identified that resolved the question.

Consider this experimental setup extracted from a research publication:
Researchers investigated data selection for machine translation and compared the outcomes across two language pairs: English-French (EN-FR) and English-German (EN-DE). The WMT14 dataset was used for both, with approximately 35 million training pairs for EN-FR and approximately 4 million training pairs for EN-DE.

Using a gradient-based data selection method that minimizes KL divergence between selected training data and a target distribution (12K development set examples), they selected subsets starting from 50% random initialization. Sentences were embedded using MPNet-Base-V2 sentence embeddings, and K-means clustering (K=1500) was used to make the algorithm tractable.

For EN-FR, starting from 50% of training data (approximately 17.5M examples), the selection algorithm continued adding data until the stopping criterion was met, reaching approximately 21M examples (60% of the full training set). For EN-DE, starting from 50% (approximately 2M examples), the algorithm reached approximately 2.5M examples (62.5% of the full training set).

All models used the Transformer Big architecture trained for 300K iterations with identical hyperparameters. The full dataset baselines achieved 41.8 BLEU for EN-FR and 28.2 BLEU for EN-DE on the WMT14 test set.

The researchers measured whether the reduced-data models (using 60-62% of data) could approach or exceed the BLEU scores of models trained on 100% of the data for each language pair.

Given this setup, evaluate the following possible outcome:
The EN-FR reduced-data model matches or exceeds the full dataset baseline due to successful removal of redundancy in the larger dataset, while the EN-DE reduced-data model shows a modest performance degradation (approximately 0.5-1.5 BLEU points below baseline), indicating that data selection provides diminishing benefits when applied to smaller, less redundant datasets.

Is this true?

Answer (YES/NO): NO